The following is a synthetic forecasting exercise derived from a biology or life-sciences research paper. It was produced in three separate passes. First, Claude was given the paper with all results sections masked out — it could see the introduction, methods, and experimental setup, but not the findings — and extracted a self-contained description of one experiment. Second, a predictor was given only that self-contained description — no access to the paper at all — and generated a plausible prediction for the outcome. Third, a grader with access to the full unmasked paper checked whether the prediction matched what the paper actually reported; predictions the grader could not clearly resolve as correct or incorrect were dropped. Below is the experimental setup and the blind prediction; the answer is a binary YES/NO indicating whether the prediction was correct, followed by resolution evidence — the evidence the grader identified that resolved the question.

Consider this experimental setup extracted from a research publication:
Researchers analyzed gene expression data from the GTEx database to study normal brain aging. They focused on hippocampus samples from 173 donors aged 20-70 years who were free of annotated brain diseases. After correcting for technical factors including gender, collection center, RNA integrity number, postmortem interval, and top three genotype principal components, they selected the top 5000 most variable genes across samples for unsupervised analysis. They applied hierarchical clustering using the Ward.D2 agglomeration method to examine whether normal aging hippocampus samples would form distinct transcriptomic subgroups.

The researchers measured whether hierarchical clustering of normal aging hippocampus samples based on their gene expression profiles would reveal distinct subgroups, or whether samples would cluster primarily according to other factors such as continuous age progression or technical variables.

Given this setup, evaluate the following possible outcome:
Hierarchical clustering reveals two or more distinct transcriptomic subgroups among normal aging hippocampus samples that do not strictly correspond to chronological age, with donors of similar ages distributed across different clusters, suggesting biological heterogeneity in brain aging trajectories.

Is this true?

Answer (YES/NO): YES